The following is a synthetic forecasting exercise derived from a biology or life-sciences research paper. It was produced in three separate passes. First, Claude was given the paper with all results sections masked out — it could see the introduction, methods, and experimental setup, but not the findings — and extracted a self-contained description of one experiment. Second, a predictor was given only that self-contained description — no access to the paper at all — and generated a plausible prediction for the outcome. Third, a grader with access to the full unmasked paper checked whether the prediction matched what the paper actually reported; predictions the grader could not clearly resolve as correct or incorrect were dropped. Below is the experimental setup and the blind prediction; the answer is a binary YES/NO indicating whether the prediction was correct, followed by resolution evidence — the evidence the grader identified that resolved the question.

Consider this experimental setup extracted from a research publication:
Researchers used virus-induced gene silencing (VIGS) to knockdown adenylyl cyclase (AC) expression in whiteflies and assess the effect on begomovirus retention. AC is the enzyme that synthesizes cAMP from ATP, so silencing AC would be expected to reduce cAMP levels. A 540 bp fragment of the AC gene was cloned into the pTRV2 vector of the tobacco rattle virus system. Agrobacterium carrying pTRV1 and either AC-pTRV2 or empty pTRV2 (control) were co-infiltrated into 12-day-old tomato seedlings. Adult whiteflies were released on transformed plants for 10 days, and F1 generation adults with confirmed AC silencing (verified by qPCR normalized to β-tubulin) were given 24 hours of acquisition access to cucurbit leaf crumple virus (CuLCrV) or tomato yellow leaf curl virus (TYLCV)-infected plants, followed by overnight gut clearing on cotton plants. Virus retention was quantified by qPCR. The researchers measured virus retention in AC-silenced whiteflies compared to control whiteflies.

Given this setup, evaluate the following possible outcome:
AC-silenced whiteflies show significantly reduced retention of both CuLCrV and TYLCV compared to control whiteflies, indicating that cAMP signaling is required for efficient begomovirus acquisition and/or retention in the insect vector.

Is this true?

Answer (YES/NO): NO